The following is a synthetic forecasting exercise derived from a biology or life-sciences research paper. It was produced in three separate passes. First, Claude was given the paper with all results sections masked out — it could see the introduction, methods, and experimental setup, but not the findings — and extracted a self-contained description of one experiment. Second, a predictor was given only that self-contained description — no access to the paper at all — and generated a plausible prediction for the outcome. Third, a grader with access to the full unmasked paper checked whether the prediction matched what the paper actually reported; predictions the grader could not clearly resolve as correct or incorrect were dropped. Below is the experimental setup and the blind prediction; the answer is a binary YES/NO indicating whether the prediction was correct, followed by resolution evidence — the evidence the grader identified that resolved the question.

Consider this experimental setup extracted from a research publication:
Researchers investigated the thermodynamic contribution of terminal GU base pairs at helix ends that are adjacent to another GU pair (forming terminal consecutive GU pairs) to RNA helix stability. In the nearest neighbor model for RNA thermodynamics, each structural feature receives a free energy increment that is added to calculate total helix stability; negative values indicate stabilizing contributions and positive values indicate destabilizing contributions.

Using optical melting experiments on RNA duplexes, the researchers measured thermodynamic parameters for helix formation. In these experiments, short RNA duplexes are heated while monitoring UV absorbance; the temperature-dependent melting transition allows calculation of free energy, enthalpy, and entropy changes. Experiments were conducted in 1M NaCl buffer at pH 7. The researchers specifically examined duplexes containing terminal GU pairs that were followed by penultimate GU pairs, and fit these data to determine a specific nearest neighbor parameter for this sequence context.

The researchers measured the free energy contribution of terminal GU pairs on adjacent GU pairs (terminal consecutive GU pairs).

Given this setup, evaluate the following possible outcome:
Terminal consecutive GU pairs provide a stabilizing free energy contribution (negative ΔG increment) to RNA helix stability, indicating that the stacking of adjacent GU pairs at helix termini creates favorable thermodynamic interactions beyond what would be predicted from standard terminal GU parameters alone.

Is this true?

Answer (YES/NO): YES